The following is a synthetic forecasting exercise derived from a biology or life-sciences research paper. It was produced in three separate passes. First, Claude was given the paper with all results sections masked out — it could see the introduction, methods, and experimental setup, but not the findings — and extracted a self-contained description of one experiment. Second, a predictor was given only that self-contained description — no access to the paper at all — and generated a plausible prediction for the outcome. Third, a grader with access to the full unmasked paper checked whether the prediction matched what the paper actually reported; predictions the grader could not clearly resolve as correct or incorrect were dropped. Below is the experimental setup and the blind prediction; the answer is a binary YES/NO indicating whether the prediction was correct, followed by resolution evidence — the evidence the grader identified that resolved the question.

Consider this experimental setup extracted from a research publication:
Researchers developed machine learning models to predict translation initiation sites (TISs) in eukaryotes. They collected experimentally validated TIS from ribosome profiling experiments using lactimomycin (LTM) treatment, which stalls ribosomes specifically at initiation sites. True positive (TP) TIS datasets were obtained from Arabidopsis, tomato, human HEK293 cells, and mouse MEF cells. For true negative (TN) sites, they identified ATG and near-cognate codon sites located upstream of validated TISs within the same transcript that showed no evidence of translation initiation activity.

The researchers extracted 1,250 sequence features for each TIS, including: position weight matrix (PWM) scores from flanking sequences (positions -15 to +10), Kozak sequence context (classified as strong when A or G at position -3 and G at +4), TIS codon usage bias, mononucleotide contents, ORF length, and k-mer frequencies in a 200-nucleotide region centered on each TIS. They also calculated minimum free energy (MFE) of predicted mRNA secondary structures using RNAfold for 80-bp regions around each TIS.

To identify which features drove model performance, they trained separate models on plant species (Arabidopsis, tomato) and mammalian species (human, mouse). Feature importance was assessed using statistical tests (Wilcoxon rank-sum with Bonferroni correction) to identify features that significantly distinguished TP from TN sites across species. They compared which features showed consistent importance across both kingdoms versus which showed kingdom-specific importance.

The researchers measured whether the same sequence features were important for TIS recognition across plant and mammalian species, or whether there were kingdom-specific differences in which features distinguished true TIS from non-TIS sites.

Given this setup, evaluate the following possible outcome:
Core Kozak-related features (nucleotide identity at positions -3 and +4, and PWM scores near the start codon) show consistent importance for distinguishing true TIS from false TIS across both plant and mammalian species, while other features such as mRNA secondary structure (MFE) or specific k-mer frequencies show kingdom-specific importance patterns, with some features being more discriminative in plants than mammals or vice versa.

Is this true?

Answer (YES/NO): NO